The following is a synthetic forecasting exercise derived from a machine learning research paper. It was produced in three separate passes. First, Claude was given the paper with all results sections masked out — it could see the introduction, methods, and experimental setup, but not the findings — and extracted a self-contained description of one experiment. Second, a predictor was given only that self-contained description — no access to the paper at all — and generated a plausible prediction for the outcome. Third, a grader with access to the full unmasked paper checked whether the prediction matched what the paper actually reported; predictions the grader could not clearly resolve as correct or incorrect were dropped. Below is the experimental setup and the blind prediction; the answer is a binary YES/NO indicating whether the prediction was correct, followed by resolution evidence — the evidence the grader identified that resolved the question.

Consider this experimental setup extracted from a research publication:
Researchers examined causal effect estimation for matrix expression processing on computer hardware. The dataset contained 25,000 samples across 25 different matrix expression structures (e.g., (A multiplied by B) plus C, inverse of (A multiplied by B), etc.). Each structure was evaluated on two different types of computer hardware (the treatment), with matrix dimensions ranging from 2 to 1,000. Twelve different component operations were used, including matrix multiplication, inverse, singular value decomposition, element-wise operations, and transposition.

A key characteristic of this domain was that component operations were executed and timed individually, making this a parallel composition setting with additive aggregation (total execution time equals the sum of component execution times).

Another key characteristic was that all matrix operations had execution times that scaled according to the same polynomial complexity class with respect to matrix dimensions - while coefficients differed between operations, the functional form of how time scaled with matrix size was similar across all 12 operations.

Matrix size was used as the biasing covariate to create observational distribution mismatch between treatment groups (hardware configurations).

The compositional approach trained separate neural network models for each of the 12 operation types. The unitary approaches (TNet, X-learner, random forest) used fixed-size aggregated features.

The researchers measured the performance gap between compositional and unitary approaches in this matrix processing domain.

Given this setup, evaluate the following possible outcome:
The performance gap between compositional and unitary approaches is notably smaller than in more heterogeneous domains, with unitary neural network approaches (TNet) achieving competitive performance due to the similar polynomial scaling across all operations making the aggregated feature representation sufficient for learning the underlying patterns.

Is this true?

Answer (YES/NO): YES